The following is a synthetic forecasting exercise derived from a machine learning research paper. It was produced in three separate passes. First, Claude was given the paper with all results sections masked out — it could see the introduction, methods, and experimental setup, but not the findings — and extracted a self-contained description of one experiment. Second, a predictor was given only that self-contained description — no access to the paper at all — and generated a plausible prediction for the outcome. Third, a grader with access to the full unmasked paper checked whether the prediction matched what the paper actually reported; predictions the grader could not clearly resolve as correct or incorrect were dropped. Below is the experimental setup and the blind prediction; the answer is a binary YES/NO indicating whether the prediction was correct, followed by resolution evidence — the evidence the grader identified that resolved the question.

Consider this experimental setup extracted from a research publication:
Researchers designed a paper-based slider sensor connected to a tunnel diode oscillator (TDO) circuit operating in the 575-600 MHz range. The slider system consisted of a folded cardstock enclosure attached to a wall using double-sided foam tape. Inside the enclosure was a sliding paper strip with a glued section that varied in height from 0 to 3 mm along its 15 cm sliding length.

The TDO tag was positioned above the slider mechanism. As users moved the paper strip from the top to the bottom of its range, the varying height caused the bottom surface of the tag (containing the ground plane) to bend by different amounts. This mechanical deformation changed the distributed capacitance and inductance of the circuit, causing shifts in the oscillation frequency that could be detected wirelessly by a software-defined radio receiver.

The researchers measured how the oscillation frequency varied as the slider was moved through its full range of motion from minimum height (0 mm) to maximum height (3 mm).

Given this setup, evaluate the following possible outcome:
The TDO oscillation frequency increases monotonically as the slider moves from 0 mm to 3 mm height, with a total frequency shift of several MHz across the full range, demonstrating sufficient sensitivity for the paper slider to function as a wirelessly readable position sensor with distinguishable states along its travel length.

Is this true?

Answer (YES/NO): NO